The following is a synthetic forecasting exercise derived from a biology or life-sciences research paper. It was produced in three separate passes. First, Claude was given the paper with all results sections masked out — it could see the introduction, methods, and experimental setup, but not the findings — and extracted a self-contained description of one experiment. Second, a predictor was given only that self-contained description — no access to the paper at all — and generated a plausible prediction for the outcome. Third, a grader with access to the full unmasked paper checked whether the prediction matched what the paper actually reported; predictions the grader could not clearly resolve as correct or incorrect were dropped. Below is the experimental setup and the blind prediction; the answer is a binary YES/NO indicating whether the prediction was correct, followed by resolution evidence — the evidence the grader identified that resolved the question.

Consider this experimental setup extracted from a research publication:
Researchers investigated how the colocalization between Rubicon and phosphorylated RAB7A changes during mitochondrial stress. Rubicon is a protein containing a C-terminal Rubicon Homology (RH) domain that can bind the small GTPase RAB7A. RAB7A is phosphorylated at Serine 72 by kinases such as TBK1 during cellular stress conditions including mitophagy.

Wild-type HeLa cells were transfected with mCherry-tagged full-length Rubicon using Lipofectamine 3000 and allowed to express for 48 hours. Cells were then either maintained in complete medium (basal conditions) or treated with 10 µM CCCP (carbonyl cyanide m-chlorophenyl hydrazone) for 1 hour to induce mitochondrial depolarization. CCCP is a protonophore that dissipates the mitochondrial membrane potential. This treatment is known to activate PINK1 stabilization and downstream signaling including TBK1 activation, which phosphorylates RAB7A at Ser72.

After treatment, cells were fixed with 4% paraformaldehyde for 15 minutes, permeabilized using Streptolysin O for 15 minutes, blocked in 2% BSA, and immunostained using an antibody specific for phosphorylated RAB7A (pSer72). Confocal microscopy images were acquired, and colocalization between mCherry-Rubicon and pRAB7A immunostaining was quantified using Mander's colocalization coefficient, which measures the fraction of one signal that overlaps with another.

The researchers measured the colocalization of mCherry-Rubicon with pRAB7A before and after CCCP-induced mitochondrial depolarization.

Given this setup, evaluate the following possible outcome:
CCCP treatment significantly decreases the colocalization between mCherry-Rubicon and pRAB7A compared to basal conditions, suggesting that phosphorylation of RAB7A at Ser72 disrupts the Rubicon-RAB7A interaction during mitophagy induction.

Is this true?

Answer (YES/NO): NO